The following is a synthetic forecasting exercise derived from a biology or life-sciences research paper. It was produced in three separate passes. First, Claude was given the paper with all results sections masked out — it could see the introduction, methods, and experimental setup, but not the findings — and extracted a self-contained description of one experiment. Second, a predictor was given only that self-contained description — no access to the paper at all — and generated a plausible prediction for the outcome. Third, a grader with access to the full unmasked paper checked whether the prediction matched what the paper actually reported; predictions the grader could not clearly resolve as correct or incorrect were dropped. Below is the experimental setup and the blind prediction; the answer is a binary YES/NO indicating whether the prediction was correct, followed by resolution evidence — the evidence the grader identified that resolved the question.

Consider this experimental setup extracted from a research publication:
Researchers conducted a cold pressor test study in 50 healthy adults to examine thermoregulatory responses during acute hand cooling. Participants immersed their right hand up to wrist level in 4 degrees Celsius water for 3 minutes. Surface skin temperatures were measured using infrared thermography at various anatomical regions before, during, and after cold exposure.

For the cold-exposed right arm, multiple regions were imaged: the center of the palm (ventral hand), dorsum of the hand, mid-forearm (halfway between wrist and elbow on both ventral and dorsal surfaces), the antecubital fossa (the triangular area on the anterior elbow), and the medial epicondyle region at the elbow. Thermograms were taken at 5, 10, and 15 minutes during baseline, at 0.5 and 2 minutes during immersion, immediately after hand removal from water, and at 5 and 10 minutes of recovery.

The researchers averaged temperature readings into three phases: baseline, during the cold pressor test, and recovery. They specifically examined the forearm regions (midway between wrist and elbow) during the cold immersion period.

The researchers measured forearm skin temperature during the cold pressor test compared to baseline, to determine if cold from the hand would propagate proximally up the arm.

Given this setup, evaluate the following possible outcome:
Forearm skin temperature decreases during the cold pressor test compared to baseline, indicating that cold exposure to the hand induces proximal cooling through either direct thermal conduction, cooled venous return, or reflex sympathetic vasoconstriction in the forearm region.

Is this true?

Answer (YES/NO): NO